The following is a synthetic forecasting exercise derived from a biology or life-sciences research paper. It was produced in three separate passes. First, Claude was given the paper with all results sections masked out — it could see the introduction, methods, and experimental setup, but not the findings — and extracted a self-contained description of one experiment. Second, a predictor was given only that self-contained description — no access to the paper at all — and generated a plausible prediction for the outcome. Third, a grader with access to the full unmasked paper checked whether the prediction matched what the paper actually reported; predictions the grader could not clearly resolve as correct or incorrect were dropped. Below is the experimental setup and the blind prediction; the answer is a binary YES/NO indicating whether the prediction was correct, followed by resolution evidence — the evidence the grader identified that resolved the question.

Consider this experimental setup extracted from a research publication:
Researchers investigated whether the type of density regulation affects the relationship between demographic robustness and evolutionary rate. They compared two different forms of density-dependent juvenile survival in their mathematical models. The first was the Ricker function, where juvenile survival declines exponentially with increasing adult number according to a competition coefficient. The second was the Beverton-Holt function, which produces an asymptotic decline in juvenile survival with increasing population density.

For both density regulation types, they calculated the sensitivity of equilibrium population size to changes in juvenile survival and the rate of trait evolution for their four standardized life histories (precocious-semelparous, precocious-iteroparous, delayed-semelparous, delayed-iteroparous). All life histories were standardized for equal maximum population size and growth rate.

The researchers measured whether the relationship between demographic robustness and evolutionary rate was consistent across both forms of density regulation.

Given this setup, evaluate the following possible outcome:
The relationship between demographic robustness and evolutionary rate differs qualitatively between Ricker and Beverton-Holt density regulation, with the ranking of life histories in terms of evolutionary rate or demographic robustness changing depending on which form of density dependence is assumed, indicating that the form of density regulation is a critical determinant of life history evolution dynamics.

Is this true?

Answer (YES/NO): NO